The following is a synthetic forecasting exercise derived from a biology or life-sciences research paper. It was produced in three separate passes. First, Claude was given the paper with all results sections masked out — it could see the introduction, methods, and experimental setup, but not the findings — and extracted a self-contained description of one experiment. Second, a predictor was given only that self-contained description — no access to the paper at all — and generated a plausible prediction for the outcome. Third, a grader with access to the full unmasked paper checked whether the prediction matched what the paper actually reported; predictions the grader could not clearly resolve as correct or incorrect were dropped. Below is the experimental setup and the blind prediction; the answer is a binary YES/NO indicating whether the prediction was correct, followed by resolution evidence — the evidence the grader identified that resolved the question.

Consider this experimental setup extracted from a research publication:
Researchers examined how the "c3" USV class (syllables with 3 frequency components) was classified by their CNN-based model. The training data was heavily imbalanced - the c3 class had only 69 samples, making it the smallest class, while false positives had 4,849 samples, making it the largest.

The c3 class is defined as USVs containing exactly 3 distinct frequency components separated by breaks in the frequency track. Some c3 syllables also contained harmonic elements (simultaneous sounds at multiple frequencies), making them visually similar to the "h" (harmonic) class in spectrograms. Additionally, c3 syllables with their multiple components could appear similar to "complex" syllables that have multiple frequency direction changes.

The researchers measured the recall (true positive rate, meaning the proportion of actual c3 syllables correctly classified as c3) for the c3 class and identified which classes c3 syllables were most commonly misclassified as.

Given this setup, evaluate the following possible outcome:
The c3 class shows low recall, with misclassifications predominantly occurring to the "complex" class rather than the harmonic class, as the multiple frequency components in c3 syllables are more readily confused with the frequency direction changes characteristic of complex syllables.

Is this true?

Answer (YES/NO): NO